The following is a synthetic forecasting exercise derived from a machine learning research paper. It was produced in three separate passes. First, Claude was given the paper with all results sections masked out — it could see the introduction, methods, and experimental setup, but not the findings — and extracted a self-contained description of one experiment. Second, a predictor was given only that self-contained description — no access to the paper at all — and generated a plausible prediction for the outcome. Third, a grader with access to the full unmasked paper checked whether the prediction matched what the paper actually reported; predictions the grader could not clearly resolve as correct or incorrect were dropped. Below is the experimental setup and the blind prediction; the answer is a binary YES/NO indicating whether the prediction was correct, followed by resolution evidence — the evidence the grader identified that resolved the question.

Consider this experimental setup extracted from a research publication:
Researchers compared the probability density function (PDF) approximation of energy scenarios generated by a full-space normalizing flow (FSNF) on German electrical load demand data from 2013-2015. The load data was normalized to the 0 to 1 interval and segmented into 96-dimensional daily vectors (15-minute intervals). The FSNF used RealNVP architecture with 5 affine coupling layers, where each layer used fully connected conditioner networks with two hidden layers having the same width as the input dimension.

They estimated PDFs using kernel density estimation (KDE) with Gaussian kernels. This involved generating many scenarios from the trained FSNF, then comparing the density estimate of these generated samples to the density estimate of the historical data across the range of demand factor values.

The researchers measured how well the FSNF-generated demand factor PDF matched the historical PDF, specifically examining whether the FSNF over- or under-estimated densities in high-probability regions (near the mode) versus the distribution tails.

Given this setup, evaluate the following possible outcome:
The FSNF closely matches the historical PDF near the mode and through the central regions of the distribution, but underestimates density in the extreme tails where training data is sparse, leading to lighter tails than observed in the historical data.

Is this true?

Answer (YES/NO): NO